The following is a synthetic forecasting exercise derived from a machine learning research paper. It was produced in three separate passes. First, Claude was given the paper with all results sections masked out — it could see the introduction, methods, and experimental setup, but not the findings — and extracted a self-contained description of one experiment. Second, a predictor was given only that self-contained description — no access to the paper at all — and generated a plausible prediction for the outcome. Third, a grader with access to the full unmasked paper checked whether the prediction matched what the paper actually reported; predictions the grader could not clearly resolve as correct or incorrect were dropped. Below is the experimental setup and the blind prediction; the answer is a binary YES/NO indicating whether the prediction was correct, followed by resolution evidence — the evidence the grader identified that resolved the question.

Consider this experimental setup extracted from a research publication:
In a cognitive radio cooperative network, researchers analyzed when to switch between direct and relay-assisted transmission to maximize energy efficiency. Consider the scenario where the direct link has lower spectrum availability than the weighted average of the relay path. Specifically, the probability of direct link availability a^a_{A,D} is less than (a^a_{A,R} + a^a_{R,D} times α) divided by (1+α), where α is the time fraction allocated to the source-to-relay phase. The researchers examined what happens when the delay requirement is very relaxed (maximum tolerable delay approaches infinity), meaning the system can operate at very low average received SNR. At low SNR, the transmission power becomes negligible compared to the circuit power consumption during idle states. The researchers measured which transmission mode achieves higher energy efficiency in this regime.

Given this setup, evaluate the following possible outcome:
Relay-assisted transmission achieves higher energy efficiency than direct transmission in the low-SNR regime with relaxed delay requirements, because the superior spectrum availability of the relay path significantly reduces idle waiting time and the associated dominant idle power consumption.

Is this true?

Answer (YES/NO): NO